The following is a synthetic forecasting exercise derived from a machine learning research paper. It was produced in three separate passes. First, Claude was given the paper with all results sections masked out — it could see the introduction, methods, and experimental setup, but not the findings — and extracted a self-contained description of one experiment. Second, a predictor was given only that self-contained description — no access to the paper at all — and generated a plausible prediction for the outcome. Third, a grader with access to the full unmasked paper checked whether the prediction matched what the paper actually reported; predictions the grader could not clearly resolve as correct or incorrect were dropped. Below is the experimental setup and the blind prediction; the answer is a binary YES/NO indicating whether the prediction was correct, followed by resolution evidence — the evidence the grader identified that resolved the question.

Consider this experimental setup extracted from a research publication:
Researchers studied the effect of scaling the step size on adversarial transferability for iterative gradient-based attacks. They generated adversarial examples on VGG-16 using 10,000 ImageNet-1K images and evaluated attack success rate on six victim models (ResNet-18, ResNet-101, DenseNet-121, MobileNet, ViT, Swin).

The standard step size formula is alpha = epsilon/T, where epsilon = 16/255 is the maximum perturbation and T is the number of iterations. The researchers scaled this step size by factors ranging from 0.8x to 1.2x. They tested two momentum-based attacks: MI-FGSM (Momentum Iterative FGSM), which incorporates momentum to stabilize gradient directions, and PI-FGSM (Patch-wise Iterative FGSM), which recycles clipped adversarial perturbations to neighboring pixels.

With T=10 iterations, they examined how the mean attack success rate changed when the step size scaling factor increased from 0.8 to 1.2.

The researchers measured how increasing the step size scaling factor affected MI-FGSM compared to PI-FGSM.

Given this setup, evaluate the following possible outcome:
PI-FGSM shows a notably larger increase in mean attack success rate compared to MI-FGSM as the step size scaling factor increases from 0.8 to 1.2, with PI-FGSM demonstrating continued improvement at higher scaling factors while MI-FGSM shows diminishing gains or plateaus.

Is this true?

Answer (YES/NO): NO